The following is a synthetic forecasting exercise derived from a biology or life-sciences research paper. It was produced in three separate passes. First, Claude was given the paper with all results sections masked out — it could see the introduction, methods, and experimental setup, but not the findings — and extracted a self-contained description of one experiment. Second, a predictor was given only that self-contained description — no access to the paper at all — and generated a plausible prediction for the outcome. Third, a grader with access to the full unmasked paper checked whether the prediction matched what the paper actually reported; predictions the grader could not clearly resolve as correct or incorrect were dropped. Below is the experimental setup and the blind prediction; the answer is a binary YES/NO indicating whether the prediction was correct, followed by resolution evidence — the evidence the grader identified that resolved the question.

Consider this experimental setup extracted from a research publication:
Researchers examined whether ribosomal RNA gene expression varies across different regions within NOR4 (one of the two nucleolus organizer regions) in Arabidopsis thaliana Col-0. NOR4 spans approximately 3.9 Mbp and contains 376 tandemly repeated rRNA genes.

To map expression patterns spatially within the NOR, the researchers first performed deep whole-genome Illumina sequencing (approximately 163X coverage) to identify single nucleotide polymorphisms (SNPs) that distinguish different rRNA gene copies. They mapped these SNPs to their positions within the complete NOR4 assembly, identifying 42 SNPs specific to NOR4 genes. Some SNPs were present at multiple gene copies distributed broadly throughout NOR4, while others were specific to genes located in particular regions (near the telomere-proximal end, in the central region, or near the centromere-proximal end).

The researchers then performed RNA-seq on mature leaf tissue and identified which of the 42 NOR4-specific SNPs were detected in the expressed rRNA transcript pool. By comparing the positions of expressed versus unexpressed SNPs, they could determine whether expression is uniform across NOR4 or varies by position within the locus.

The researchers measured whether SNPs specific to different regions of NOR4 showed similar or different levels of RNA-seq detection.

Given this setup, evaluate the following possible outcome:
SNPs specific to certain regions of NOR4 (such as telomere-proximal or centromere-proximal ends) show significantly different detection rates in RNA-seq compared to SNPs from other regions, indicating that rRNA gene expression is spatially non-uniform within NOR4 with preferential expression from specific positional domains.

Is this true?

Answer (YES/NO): YES